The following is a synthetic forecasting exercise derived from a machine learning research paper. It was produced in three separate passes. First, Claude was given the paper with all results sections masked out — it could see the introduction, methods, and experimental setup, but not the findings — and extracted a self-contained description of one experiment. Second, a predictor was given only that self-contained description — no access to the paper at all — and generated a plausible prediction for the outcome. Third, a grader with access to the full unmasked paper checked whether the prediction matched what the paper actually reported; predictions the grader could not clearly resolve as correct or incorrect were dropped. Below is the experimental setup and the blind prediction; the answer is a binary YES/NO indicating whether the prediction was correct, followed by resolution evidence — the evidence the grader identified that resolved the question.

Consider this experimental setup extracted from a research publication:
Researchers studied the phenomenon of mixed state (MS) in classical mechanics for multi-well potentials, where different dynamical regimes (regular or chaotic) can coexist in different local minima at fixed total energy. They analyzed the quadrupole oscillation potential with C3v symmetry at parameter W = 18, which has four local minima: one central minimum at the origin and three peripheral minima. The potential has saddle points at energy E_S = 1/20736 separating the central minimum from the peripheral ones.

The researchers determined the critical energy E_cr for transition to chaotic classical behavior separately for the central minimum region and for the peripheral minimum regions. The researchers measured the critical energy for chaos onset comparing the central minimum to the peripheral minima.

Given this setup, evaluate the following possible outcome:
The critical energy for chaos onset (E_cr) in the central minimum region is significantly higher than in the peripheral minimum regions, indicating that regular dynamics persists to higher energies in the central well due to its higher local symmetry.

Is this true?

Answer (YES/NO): NO